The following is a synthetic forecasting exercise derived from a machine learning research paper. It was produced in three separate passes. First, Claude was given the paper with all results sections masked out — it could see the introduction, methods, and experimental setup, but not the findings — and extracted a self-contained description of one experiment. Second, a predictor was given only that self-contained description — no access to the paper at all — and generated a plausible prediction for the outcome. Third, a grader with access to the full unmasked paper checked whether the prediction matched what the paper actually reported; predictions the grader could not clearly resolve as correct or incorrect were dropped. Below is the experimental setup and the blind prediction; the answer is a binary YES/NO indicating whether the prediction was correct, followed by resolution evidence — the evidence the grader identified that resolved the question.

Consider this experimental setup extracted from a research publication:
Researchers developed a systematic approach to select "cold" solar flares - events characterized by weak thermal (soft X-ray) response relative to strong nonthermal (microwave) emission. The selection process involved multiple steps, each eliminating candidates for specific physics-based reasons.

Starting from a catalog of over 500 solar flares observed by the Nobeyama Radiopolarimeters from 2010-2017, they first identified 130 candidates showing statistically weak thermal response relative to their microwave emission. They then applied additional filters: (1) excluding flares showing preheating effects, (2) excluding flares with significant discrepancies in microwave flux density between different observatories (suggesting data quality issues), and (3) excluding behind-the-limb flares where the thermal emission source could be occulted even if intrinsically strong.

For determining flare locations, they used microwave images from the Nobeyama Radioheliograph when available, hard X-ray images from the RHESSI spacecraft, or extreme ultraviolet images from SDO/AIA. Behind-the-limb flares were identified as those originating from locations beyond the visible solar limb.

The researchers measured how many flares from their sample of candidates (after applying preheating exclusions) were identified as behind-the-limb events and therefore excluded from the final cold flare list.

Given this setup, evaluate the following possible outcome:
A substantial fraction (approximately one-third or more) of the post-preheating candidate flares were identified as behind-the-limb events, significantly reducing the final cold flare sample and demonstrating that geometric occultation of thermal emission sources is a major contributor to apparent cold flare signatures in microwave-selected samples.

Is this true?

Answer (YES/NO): NO